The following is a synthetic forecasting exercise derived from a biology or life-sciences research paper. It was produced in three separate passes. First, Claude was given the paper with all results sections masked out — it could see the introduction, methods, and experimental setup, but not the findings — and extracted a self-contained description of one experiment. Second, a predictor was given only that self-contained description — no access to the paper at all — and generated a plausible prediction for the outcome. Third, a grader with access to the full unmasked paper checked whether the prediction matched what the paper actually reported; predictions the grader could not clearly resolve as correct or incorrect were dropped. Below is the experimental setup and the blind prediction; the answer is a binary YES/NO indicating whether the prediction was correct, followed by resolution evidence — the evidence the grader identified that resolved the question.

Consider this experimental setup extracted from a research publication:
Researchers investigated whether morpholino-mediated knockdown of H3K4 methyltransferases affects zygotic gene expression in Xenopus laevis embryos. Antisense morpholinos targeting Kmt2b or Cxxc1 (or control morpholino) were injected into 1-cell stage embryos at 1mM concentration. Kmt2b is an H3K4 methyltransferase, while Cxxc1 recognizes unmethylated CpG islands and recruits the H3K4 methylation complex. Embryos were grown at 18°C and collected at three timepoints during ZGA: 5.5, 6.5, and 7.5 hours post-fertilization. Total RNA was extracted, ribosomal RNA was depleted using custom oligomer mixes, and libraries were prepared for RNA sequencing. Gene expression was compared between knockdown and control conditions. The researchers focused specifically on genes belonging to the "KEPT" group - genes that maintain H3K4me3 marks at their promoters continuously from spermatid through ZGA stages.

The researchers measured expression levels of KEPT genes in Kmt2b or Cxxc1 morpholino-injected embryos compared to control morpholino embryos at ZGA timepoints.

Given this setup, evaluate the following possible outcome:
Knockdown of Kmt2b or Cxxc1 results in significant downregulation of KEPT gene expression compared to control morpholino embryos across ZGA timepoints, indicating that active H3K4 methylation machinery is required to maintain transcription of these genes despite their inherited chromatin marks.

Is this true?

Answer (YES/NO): YES